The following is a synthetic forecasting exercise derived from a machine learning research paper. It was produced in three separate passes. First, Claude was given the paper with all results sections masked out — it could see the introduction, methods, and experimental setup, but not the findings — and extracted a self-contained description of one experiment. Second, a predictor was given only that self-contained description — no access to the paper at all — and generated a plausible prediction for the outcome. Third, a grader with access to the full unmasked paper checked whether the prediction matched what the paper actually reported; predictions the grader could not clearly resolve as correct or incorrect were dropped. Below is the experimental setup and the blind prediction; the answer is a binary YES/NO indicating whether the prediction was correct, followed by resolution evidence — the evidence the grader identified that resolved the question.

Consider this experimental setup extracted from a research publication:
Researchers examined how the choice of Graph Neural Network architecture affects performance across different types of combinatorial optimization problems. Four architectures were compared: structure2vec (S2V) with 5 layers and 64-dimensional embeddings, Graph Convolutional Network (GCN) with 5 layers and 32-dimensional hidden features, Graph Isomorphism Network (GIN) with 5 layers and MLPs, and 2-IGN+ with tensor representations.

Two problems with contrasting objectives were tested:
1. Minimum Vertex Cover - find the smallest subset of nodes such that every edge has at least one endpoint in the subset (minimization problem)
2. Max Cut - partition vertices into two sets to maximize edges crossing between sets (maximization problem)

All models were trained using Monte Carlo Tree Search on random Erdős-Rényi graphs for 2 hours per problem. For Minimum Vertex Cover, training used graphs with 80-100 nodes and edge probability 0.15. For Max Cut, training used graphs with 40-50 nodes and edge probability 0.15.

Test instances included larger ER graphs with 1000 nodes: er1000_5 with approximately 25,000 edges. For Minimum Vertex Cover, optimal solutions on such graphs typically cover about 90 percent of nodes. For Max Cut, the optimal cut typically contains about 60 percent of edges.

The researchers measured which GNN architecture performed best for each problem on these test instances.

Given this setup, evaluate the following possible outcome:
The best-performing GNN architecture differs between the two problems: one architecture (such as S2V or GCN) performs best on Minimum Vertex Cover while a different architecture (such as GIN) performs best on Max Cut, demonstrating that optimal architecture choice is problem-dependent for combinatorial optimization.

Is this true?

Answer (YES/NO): YES